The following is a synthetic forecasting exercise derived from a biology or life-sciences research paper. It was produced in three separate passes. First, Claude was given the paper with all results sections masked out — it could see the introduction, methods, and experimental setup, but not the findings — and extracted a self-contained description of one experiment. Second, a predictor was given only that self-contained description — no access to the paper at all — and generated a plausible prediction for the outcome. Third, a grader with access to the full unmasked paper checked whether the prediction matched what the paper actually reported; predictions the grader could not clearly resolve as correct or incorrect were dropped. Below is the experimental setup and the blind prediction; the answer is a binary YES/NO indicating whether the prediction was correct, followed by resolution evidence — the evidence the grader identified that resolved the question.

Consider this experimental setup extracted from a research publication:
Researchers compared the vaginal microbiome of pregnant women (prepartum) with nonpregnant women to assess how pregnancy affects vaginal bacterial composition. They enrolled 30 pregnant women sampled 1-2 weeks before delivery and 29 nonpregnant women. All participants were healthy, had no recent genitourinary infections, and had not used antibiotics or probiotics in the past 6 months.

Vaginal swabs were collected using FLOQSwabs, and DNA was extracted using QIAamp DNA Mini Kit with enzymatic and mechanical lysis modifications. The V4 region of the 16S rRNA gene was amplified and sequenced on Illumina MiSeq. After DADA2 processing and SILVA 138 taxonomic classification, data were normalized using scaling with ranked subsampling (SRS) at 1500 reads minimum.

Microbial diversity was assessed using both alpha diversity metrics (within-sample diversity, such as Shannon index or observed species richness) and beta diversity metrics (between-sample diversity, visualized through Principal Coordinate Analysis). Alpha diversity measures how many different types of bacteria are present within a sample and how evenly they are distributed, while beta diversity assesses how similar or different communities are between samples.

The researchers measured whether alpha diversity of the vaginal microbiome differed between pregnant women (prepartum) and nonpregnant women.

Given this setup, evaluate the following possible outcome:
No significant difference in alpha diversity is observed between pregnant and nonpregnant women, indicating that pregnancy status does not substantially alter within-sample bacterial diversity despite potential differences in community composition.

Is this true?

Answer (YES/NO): NO